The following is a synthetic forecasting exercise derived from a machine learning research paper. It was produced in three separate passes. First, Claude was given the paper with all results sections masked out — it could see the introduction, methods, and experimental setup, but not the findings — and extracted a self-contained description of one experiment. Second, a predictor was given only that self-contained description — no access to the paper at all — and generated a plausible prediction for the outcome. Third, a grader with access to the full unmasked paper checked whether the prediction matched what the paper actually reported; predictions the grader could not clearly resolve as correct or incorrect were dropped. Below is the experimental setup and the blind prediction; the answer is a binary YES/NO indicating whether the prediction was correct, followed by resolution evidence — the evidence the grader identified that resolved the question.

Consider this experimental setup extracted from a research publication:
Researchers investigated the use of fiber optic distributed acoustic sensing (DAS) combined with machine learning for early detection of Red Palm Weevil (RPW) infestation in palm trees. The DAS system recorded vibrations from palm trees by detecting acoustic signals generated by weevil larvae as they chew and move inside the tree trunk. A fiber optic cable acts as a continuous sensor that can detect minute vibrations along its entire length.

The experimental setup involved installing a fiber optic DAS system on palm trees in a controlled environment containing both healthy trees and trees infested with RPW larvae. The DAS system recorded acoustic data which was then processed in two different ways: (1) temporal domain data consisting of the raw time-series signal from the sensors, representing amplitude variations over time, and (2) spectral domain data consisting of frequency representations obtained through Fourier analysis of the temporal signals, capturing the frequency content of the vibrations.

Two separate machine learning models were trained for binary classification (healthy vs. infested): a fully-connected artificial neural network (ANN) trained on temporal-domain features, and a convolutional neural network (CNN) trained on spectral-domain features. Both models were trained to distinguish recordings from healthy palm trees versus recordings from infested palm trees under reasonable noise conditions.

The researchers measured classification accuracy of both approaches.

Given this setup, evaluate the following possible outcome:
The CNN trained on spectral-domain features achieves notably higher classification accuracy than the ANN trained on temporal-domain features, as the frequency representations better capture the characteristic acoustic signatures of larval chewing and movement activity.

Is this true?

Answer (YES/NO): NO